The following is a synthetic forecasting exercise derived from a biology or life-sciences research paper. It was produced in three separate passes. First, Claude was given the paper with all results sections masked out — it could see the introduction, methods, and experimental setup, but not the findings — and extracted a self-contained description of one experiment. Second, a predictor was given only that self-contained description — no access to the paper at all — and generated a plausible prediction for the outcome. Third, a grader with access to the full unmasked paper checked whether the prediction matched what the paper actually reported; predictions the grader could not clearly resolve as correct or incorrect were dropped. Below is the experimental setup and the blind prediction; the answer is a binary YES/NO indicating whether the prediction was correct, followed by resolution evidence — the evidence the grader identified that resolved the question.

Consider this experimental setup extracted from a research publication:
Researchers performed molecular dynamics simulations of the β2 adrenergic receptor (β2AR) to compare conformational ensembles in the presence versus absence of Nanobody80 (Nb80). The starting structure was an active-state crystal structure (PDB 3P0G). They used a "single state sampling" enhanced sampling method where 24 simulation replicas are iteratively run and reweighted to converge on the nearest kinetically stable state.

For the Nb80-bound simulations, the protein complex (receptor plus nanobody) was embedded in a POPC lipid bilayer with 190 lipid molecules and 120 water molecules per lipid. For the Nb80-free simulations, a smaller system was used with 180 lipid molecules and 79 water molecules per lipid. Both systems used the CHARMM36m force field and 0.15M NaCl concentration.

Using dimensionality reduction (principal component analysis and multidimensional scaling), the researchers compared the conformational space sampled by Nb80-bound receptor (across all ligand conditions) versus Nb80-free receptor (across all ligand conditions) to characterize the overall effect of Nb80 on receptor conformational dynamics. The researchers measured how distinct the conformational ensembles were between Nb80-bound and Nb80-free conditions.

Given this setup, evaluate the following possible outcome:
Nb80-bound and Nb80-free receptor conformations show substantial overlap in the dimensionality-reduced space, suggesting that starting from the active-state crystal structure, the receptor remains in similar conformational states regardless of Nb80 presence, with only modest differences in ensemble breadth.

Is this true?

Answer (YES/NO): NO